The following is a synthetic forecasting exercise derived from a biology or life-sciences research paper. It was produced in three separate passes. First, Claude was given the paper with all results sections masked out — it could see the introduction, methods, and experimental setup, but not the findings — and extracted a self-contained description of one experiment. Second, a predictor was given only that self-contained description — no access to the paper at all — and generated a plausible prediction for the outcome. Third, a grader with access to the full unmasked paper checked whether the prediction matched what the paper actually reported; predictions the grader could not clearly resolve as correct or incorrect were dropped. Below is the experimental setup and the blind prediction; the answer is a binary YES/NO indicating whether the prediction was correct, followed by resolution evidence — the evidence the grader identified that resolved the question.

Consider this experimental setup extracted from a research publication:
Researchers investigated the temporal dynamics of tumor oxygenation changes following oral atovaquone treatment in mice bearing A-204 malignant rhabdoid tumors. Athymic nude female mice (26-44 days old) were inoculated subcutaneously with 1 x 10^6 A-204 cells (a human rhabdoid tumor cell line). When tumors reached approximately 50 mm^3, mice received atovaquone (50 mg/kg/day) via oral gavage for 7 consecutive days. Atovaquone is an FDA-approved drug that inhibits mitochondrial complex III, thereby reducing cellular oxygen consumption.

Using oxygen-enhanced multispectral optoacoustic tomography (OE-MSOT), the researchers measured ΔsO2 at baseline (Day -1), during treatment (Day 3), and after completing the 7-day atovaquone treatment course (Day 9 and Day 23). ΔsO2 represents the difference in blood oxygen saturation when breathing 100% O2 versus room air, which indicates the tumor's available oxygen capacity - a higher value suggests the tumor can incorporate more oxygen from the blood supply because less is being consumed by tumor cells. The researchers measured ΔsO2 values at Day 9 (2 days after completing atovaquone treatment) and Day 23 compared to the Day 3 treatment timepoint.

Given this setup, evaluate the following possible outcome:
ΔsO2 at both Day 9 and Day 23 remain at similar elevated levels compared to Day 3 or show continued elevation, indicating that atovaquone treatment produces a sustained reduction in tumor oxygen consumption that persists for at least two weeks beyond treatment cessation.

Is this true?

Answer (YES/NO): NO